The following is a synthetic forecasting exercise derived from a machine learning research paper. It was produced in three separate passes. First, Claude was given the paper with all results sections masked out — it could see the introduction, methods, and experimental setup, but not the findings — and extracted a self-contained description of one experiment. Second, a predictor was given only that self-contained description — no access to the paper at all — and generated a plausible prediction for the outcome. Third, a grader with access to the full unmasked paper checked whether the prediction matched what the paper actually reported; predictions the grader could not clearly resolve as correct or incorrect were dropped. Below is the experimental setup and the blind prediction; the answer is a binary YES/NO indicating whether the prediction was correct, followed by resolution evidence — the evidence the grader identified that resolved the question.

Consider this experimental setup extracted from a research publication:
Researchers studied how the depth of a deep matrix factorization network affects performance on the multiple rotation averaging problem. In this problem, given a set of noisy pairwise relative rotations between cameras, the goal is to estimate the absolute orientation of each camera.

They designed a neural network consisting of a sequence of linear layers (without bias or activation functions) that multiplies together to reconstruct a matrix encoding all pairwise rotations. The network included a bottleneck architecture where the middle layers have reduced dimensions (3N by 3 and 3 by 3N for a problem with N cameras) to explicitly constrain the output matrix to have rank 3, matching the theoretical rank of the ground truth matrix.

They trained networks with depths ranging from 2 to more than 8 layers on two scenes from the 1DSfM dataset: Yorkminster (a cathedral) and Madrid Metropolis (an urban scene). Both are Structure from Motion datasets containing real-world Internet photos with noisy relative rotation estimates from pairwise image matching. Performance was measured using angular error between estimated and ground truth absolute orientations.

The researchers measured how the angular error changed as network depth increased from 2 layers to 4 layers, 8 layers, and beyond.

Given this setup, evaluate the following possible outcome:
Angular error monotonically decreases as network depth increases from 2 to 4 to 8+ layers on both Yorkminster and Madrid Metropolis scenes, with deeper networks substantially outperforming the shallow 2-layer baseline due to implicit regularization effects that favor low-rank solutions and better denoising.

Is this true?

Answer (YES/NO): NO